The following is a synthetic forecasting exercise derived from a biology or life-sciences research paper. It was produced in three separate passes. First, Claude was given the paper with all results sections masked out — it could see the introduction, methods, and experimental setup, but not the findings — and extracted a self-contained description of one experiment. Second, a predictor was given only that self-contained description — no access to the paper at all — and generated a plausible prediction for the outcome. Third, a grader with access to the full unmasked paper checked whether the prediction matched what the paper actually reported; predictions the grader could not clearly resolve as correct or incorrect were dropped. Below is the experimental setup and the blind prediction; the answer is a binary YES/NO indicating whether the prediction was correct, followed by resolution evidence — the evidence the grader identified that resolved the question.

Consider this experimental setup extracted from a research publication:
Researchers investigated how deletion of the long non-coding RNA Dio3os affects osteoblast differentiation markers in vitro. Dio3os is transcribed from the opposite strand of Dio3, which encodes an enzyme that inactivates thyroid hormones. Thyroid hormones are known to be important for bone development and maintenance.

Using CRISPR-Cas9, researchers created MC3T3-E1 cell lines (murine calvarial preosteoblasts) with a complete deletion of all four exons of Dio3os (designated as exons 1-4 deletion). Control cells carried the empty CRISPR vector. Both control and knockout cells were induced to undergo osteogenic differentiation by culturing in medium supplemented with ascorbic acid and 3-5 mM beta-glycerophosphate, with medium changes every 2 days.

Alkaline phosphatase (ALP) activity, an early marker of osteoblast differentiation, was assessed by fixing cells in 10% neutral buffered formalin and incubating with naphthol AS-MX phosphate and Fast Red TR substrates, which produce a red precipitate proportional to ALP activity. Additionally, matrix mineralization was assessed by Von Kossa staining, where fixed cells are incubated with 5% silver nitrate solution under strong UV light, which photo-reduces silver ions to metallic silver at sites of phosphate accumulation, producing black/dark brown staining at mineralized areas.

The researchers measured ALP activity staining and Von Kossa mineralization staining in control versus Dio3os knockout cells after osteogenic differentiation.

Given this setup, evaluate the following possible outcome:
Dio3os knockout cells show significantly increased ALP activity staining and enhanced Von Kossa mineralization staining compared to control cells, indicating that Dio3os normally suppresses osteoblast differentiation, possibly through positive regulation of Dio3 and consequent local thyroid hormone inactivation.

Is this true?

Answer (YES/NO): YES